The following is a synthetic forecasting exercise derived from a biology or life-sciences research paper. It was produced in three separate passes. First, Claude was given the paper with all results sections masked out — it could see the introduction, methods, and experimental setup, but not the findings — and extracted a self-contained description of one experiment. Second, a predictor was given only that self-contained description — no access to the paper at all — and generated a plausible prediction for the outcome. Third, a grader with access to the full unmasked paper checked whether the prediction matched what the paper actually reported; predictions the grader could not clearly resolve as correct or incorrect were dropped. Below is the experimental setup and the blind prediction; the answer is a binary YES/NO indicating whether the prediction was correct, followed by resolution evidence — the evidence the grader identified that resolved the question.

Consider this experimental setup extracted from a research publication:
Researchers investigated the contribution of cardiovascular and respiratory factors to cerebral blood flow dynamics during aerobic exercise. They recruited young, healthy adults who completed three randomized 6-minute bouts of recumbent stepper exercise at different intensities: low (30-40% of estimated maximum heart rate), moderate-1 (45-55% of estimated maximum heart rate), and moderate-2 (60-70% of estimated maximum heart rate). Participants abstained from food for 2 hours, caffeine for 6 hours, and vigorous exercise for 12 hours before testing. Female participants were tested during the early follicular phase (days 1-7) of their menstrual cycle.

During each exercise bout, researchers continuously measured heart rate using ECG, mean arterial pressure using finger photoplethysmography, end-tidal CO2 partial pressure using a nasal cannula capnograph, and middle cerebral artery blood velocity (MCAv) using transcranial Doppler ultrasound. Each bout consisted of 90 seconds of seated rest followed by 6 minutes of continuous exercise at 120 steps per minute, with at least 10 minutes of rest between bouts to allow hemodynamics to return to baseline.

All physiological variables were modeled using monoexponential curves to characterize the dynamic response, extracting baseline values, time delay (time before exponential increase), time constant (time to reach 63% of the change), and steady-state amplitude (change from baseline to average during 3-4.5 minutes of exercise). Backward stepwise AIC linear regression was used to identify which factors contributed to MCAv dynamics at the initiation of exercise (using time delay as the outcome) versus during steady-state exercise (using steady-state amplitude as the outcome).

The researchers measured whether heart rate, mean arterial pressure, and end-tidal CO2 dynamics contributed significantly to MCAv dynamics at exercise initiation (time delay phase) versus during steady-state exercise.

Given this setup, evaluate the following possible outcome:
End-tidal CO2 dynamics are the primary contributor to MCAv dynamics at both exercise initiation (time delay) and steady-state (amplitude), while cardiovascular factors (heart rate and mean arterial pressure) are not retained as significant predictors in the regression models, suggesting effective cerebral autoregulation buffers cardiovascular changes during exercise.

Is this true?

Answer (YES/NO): NO